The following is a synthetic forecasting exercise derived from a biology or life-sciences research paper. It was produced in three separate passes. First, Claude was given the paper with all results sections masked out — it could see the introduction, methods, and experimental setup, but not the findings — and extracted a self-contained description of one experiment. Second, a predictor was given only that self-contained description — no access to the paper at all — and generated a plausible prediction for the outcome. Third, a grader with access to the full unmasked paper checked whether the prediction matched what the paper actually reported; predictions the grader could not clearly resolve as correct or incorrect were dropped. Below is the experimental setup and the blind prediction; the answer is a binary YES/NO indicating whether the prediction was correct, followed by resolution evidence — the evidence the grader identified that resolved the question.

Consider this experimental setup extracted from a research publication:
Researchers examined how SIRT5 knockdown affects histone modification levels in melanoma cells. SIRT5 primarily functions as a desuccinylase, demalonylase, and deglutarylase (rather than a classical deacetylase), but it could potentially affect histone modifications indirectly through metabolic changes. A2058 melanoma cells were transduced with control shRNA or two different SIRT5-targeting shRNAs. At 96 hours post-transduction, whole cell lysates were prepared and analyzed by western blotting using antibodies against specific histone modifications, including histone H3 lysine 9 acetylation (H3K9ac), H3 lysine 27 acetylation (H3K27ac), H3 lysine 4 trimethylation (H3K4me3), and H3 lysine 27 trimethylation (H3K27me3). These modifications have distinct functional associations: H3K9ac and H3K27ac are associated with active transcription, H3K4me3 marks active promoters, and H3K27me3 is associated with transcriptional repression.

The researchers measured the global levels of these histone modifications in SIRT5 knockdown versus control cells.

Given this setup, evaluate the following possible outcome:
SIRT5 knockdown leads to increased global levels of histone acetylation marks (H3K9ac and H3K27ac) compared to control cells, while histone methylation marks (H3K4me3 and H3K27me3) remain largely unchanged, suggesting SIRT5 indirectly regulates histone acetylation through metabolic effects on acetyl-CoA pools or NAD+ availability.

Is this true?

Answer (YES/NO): NO